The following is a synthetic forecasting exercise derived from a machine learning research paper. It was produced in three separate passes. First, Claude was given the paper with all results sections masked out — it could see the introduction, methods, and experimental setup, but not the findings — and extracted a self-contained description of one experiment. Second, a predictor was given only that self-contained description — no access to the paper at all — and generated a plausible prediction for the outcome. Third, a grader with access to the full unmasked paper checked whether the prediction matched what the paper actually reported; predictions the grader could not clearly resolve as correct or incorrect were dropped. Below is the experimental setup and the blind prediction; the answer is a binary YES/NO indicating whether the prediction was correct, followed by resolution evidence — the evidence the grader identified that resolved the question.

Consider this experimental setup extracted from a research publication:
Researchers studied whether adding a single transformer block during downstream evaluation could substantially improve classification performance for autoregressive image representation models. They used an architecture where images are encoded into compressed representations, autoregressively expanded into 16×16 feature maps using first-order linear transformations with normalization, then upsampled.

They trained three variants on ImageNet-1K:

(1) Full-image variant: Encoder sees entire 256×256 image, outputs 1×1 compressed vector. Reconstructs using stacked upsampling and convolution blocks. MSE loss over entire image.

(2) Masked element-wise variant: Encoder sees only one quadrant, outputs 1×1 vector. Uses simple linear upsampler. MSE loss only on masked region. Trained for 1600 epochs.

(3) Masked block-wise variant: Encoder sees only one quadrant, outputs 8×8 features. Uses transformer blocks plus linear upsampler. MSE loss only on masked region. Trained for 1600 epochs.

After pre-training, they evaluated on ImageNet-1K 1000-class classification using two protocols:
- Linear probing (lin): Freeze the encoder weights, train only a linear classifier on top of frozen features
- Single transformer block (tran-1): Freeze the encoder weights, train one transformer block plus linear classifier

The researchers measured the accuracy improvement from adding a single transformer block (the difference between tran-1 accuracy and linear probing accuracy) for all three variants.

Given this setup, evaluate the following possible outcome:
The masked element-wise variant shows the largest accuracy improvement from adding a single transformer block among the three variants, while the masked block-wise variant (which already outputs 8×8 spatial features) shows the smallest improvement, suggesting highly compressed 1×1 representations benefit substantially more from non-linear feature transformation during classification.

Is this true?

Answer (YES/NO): NO